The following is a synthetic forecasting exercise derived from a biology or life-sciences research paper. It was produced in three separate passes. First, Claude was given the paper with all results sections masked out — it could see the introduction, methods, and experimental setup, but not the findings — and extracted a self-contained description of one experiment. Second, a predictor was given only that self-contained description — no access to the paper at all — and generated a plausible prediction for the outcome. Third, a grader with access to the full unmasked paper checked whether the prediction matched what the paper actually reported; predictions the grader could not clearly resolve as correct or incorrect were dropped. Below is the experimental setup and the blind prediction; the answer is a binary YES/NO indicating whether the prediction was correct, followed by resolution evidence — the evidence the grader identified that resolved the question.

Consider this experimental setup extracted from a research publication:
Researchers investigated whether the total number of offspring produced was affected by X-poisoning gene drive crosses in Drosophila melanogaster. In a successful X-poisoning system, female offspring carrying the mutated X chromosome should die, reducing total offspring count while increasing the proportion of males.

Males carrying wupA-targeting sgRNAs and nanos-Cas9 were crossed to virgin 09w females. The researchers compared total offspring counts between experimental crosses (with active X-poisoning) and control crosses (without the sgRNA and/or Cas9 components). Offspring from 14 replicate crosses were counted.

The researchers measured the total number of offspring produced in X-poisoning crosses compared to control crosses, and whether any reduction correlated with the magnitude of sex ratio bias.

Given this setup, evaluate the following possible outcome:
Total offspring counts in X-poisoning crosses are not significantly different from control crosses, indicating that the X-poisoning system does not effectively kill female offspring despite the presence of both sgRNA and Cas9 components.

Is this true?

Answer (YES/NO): NO